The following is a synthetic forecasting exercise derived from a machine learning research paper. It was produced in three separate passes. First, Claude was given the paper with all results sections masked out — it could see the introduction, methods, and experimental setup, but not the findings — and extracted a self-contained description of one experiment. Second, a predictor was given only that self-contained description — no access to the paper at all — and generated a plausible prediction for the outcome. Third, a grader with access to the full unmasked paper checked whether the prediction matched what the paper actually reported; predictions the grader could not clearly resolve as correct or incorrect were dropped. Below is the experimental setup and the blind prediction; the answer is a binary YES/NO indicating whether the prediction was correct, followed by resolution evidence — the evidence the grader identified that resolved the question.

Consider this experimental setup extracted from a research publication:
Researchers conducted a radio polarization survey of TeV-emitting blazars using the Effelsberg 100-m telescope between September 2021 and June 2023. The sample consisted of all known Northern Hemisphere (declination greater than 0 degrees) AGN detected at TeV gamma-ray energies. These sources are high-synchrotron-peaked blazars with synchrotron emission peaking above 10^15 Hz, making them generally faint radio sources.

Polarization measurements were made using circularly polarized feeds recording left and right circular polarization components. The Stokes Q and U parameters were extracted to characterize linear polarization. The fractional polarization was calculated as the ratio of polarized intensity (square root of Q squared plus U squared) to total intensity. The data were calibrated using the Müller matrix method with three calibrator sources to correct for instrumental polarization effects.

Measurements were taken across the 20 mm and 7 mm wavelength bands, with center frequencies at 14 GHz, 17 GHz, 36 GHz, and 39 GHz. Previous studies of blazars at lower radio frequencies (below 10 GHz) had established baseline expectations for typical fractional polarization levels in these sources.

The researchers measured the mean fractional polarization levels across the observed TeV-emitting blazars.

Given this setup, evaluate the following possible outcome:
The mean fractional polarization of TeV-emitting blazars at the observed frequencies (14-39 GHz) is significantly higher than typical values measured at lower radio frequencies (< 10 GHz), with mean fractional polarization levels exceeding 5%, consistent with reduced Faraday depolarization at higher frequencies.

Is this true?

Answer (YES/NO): NO